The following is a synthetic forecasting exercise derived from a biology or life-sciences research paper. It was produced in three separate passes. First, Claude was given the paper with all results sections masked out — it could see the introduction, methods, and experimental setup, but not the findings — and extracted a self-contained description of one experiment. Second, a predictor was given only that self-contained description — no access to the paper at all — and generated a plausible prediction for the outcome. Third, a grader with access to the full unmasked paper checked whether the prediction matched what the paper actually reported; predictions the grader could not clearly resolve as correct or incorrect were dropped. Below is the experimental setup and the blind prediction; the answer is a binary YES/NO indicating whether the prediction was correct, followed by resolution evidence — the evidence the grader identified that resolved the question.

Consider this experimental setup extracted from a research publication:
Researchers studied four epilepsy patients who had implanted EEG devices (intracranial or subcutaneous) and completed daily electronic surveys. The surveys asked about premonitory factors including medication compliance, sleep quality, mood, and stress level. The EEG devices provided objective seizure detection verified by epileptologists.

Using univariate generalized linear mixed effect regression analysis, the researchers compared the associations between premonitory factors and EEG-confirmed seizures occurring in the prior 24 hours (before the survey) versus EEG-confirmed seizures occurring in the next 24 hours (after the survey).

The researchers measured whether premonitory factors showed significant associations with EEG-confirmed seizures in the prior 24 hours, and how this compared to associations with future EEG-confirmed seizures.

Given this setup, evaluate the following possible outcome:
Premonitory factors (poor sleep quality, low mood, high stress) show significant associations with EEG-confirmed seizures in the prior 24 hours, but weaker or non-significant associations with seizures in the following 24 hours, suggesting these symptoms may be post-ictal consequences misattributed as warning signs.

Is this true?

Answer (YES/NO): NO